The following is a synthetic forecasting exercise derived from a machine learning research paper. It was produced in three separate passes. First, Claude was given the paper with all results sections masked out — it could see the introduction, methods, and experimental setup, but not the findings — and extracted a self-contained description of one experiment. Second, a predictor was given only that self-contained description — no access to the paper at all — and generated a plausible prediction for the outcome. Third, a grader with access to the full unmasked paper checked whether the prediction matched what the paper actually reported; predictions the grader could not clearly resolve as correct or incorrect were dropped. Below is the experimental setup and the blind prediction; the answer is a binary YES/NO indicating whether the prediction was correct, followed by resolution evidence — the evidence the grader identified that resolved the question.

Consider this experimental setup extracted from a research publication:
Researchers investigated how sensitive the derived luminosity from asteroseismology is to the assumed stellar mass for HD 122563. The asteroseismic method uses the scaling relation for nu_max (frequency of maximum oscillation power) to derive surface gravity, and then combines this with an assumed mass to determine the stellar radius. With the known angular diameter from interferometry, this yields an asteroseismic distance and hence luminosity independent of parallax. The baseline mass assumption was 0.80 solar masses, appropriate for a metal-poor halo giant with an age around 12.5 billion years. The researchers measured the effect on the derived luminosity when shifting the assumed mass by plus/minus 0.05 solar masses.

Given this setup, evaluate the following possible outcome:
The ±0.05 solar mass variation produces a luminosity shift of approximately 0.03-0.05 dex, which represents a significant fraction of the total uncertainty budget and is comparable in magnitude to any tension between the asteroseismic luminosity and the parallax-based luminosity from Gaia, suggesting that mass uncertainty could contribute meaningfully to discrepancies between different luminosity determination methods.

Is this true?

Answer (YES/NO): NO